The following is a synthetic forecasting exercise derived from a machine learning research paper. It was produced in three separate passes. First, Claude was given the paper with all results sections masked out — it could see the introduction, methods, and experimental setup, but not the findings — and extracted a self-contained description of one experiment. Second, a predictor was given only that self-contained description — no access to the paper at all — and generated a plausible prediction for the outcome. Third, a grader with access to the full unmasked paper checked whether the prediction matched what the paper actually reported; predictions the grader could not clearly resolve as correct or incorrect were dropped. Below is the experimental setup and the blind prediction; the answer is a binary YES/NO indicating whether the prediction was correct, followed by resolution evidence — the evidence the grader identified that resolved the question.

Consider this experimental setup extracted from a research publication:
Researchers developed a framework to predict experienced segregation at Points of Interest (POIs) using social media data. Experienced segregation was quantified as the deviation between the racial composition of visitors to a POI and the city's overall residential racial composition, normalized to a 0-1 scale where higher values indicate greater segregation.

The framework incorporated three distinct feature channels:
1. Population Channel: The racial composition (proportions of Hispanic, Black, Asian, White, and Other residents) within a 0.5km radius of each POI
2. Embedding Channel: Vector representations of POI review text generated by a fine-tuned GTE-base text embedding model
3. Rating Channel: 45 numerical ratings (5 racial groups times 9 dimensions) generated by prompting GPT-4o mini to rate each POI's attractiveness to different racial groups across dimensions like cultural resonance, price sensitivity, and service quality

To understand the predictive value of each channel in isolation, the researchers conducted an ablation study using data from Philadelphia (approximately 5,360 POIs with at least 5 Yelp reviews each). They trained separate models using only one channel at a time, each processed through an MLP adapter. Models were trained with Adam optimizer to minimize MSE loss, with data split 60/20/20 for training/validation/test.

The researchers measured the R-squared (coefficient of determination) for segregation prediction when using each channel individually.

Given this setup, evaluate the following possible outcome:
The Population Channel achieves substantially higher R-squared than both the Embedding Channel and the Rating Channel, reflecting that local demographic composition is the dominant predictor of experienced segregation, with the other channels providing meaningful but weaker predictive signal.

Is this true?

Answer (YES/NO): NO